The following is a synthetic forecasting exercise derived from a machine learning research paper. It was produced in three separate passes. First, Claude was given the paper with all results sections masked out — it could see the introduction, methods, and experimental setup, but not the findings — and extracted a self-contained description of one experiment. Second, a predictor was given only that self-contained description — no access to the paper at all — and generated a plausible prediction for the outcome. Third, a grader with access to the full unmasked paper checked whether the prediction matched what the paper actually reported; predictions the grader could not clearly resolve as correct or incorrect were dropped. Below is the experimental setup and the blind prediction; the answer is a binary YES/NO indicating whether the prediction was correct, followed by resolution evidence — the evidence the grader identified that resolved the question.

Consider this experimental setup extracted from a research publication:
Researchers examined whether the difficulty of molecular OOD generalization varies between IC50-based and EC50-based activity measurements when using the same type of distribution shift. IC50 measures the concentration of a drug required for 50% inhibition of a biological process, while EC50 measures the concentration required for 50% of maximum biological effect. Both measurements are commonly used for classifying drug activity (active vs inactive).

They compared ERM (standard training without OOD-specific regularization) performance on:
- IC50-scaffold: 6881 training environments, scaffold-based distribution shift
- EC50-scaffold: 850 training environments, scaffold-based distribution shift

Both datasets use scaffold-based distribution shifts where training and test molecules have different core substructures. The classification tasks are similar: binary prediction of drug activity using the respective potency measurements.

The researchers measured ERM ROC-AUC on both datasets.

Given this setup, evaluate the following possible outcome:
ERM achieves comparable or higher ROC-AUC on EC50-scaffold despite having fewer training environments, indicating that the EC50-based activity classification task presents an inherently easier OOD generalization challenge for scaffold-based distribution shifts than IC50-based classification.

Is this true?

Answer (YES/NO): NO